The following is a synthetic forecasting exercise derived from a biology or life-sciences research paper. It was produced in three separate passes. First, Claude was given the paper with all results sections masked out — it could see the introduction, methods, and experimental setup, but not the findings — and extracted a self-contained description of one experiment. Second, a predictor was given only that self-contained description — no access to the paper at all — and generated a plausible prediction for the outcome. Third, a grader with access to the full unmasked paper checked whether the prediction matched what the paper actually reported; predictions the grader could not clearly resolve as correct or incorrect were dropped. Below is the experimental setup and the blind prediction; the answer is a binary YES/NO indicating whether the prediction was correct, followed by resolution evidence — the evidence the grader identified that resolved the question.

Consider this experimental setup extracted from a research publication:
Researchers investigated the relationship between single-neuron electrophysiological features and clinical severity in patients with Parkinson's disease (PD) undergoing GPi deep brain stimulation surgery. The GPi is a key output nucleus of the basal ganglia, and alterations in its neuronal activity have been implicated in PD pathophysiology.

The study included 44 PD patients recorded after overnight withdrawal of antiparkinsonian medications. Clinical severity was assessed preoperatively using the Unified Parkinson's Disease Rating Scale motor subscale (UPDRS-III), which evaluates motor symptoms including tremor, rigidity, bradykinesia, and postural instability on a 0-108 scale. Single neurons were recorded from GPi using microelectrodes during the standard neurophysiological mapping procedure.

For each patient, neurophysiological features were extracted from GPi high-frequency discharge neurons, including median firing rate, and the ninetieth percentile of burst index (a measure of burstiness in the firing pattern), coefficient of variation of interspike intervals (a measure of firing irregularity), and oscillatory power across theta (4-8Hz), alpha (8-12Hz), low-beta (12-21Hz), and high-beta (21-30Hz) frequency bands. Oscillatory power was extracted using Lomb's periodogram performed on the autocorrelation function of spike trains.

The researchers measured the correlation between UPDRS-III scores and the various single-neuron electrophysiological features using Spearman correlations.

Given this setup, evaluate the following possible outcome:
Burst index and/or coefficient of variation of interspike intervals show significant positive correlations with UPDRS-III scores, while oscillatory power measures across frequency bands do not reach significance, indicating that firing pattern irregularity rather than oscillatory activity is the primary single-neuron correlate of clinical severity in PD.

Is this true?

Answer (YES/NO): NO